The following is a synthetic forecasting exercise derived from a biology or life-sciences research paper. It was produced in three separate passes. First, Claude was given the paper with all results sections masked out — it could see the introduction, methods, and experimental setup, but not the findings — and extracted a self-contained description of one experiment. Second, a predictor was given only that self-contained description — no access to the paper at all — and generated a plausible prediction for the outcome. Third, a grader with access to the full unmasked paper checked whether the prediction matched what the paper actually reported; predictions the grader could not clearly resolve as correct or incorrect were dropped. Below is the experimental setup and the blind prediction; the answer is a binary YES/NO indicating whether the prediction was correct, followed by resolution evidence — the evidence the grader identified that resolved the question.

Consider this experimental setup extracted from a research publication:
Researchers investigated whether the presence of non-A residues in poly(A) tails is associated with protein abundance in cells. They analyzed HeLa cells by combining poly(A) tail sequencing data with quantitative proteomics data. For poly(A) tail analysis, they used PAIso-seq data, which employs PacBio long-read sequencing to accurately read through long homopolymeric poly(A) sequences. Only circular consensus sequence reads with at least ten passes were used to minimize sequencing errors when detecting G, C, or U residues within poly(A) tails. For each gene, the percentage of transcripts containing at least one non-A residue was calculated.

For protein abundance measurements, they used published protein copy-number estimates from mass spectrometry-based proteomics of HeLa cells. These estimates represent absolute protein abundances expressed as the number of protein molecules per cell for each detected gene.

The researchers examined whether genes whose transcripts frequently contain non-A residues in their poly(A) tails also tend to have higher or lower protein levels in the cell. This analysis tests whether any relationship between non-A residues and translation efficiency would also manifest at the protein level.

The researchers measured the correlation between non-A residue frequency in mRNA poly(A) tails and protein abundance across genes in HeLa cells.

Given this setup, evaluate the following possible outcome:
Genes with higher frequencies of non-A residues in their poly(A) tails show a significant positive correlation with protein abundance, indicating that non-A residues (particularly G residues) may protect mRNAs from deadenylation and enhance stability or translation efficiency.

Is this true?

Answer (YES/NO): YES